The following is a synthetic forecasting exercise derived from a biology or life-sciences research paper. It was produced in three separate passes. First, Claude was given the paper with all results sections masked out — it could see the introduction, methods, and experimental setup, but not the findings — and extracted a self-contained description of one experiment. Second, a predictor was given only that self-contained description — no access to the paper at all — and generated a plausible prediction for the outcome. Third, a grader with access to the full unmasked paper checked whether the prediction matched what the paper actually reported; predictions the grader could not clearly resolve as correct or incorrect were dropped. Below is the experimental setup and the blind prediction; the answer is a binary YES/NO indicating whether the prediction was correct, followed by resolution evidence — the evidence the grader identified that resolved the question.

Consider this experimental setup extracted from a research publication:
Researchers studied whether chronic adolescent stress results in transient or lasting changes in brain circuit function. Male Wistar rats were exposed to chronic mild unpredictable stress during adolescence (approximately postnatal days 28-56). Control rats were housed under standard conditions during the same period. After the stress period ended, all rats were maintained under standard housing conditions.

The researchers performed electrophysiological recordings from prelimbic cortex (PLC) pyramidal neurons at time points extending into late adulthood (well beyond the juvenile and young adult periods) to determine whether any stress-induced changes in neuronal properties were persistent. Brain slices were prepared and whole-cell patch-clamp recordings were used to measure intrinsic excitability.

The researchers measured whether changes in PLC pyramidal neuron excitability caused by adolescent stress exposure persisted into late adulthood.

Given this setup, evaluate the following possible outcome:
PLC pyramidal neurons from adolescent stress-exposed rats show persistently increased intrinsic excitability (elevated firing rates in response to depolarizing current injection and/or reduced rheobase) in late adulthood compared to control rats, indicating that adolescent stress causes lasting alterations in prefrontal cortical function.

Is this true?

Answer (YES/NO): NO